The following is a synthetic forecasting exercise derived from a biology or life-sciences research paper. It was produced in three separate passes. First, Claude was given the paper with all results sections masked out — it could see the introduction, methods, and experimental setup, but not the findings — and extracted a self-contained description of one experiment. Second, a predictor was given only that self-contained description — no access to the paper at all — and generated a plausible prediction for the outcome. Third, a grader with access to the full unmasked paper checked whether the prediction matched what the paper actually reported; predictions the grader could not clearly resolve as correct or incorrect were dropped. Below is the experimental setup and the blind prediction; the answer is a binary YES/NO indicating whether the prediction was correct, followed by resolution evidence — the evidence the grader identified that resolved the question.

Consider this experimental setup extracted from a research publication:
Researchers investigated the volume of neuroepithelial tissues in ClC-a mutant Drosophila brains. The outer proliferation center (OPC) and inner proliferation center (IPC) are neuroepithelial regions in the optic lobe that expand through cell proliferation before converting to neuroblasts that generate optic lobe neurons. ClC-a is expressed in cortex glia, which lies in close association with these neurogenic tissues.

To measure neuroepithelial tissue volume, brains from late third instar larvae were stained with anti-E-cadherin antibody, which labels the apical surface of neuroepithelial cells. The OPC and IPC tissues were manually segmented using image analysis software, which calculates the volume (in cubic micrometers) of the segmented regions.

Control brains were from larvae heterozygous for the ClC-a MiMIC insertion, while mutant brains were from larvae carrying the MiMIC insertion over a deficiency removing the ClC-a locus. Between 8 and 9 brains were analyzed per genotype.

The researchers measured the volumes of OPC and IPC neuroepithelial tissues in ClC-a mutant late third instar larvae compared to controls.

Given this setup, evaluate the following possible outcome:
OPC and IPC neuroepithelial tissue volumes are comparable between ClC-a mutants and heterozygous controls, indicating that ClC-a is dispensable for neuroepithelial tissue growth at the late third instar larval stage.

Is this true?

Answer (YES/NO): NO